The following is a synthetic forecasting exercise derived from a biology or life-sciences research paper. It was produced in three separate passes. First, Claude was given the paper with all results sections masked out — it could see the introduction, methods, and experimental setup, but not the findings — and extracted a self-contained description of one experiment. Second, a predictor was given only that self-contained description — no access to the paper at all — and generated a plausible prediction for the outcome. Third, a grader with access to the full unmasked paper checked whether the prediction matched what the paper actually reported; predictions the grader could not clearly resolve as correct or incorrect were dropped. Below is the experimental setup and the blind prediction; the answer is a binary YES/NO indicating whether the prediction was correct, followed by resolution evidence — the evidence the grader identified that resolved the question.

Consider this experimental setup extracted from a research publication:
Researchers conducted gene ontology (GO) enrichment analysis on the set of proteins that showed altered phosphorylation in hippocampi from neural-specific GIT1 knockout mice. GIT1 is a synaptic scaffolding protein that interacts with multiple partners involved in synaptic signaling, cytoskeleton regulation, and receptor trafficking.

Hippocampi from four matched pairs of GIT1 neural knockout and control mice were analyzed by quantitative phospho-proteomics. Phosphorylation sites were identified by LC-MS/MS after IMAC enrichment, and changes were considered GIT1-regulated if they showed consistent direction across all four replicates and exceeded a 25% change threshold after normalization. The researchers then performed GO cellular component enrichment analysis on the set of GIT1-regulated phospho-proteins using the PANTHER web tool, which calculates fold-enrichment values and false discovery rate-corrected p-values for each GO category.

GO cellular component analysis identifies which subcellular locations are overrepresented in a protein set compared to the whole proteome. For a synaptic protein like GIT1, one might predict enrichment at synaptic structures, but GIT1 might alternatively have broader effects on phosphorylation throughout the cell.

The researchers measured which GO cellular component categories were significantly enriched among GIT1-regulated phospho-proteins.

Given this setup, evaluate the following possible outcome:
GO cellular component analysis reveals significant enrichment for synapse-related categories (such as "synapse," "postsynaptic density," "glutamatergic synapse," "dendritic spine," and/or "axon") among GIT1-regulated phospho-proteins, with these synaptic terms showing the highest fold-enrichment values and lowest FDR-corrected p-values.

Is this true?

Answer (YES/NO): YES